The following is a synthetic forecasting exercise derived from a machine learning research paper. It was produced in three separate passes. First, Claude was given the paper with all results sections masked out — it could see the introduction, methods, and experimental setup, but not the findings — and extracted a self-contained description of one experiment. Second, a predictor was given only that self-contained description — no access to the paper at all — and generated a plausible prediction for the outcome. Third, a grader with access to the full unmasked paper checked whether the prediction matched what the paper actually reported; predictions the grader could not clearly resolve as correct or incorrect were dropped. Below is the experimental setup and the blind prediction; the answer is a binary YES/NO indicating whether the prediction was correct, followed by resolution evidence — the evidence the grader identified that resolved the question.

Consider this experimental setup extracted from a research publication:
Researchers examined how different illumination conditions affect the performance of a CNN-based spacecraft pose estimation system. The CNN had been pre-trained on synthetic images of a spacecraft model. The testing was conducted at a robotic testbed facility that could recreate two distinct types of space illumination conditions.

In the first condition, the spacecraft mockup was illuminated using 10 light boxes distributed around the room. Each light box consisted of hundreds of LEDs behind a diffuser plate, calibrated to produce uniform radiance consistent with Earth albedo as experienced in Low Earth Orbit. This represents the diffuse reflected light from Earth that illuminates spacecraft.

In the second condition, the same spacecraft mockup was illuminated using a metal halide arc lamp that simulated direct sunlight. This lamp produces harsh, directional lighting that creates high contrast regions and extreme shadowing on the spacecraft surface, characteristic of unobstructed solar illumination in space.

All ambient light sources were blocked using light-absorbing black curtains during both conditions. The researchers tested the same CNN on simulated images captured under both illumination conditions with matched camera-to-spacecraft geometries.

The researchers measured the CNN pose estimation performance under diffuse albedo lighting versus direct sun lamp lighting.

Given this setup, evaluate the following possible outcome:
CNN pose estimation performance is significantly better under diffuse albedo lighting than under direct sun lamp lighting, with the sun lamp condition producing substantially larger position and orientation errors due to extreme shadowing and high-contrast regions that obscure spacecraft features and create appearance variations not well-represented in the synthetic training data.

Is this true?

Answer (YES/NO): YES